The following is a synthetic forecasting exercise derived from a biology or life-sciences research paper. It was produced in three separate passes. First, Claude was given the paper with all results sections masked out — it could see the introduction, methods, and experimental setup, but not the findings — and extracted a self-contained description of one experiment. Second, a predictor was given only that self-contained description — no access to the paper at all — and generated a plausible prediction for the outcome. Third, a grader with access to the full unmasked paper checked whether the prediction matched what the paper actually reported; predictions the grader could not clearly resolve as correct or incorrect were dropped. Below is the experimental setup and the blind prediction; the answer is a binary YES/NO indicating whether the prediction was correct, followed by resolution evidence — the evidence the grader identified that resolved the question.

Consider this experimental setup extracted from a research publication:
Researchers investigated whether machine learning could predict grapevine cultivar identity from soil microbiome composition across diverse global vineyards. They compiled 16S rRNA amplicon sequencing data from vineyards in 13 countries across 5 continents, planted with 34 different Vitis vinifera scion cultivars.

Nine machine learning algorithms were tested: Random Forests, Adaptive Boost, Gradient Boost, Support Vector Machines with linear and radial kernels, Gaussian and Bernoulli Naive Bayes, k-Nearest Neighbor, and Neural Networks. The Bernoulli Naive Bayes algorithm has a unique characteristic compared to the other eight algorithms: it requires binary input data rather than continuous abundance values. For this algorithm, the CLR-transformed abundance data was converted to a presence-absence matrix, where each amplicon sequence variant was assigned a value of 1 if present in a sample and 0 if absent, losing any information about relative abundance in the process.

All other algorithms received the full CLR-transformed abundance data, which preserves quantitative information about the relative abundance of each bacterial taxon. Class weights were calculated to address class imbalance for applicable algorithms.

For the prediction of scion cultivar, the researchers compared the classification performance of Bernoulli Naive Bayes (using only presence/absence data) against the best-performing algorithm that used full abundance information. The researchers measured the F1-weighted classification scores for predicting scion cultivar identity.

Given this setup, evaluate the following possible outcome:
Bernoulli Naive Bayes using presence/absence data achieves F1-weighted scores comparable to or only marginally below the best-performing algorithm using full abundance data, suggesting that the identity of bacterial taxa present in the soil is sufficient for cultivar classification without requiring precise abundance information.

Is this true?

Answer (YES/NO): NO